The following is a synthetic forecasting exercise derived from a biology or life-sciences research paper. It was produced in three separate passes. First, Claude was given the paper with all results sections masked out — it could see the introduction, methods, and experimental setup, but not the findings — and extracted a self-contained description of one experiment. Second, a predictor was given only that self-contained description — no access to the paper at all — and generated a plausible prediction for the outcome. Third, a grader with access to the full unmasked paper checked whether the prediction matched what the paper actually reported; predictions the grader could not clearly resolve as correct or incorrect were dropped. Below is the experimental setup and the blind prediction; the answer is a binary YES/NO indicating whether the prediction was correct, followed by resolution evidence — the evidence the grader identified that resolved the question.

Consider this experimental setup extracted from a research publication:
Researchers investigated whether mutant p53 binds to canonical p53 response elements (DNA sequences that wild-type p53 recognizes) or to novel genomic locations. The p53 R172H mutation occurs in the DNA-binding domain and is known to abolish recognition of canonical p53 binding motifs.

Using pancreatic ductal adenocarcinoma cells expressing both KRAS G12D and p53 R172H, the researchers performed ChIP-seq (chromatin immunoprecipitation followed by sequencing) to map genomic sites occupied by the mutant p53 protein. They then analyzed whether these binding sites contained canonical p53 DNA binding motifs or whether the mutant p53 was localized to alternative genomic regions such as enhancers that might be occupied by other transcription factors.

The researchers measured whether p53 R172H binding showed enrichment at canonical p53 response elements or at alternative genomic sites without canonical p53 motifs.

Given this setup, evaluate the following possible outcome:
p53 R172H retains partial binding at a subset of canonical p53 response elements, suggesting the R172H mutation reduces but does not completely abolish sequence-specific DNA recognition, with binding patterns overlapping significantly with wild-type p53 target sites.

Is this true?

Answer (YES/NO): NO